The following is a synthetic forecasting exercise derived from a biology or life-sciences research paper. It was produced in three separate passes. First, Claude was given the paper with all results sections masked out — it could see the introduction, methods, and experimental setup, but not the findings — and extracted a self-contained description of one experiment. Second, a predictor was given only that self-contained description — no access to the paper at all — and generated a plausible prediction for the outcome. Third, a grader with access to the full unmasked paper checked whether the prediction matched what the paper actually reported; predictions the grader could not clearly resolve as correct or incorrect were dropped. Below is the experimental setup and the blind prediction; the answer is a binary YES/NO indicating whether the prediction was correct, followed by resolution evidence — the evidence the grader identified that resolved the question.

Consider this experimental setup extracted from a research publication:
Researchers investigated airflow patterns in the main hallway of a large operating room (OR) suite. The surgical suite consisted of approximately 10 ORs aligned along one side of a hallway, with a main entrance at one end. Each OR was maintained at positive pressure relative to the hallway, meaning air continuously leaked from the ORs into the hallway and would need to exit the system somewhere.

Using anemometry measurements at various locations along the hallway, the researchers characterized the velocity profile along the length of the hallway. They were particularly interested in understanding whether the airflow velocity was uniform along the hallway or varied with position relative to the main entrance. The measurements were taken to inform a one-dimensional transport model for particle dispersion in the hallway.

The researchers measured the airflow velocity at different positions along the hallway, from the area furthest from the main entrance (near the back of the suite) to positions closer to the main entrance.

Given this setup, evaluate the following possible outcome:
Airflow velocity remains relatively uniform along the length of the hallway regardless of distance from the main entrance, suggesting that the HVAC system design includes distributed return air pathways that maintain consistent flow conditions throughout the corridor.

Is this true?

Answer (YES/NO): NO